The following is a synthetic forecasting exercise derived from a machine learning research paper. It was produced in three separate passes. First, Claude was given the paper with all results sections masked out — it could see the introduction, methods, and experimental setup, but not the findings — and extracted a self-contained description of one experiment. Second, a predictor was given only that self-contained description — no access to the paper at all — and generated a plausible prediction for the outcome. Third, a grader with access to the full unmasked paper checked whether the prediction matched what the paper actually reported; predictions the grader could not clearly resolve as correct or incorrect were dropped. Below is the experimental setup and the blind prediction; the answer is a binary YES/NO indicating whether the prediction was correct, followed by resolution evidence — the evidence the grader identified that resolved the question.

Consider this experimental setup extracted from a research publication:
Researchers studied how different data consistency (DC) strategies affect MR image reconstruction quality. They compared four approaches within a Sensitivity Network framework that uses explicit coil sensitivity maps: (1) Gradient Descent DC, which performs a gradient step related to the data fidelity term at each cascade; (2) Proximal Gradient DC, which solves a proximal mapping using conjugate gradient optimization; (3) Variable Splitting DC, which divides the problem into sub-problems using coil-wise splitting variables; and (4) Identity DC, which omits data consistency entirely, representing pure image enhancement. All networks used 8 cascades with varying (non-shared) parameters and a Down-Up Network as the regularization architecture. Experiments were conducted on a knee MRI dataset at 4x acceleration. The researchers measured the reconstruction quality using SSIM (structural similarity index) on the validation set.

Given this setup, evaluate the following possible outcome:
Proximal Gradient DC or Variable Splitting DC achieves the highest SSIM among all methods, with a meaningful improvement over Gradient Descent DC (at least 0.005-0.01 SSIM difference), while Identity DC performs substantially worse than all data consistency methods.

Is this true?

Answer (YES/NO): NO